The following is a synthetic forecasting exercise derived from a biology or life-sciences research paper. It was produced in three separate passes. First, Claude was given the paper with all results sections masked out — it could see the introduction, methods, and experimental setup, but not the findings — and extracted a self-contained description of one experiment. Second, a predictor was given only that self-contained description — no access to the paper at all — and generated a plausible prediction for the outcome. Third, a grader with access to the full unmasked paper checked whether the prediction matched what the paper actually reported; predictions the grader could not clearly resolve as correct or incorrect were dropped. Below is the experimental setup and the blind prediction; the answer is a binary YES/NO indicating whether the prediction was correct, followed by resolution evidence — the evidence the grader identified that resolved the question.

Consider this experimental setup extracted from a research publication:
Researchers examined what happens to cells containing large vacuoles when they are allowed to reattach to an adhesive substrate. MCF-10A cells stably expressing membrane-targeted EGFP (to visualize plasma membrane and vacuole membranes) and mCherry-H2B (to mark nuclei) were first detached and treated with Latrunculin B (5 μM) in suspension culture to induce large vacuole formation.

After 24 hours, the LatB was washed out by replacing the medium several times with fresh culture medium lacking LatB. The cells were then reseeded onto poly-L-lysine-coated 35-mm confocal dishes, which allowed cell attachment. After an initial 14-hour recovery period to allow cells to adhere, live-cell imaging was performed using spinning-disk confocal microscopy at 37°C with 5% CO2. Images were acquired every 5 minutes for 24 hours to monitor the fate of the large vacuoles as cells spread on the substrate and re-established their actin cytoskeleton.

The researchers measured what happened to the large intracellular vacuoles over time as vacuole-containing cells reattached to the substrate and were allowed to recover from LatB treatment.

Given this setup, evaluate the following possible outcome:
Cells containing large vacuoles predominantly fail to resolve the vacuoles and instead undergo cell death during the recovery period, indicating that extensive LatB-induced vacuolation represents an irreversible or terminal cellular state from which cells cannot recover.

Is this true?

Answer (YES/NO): NO